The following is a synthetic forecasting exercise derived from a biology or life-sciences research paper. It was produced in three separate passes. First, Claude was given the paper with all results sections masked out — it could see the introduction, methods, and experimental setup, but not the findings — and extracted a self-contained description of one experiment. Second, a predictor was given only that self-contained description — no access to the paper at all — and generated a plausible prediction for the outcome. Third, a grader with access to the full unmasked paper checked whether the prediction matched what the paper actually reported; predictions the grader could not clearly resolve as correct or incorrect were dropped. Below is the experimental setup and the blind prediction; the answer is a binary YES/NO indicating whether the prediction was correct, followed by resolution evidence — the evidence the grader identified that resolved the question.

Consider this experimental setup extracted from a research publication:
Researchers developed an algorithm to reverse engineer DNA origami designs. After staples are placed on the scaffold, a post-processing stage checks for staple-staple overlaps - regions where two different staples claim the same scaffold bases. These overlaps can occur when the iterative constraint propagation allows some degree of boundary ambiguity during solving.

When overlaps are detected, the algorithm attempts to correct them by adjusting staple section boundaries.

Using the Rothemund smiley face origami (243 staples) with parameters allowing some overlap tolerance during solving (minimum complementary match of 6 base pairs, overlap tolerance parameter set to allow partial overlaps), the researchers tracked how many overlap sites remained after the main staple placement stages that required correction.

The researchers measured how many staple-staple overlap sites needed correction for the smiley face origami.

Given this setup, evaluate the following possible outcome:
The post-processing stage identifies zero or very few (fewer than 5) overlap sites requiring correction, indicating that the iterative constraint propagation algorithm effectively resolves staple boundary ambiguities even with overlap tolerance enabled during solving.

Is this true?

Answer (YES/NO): NO